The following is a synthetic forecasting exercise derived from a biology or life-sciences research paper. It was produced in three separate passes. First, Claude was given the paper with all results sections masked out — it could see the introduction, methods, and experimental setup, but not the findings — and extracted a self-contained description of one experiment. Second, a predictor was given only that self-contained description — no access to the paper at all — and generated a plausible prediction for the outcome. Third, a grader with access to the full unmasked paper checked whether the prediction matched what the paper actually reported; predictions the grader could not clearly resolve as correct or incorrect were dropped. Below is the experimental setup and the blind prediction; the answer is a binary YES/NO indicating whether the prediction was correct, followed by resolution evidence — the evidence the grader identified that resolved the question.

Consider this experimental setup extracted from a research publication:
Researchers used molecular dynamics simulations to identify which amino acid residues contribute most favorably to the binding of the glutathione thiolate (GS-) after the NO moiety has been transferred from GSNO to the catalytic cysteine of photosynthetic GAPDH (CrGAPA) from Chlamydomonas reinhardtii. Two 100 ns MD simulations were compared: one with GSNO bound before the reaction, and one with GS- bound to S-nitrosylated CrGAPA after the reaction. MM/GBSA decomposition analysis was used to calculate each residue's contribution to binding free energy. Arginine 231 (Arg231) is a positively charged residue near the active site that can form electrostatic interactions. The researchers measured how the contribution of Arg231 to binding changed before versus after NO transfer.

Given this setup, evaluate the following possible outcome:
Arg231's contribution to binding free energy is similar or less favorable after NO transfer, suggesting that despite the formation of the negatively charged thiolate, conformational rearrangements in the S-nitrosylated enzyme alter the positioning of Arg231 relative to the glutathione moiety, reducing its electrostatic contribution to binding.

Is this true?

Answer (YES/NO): YES